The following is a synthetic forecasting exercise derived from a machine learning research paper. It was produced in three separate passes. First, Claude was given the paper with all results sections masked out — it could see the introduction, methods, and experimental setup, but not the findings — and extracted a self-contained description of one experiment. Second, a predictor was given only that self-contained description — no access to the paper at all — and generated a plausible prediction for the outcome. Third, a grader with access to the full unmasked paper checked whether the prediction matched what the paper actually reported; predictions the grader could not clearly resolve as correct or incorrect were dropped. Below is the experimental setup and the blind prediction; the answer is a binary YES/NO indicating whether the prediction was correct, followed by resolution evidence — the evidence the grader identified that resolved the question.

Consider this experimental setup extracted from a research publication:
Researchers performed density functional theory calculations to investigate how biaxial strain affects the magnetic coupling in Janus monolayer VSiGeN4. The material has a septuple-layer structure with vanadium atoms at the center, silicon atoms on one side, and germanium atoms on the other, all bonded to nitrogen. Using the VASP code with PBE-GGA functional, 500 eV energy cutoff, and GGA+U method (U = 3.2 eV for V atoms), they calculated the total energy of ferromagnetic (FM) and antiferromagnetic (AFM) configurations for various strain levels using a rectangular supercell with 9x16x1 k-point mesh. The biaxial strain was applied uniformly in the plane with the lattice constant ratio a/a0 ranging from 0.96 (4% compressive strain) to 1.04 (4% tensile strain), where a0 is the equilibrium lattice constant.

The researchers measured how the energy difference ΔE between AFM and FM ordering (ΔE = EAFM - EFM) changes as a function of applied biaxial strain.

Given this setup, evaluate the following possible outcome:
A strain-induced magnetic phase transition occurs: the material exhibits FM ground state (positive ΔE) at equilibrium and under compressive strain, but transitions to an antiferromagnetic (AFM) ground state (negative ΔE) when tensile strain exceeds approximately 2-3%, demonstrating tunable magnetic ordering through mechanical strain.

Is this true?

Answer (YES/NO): NO